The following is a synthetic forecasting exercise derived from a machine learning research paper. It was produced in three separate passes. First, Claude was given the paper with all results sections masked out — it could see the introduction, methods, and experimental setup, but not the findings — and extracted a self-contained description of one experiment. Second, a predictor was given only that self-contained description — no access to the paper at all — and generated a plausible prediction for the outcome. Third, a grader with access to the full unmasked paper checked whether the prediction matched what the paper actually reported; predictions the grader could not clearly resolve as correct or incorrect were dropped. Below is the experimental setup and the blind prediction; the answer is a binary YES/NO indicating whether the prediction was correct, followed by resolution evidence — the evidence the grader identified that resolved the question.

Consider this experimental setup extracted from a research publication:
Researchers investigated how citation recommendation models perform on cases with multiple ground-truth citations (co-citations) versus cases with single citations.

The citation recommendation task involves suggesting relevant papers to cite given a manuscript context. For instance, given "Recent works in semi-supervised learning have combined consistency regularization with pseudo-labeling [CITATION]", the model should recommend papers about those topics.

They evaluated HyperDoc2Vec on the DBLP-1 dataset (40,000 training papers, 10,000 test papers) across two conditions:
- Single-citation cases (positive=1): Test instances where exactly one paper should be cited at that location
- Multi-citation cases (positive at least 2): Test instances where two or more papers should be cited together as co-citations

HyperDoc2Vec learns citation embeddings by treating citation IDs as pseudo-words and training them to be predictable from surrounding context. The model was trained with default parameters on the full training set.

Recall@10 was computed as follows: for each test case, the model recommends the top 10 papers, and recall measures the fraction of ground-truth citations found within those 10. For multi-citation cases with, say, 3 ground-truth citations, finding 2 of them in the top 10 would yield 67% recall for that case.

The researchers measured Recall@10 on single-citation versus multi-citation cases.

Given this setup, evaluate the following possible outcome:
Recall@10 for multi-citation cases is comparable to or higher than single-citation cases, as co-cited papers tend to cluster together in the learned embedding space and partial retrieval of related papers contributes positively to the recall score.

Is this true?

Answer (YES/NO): YES